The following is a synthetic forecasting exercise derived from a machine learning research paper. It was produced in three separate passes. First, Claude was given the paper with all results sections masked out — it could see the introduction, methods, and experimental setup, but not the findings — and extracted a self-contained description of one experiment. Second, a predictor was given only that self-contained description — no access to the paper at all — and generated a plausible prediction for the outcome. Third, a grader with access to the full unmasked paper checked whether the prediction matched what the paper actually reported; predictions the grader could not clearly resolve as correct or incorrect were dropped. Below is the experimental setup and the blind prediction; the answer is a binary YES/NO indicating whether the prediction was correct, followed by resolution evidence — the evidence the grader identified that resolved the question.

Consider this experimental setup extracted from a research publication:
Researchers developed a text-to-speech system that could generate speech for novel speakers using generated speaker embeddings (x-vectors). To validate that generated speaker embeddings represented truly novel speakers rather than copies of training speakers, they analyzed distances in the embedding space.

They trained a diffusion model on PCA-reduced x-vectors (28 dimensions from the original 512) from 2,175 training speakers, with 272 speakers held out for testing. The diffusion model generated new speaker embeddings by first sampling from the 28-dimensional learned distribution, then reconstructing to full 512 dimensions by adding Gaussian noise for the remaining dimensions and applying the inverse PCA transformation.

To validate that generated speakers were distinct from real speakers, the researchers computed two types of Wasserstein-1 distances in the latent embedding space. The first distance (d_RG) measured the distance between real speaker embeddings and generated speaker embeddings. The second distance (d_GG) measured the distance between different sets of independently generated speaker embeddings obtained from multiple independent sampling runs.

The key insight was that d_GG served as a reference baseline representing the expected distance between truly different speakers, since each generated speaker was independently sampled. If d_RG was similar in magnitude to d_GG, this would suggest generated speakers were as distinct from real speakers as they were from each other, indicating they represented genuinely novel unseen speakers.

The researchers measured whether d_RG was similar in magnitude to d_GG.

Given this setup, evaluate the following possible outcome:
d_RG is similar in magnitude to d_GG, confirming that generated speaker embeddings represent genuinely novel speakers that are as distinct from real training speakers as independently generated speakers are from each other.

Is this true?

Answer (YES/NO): YES